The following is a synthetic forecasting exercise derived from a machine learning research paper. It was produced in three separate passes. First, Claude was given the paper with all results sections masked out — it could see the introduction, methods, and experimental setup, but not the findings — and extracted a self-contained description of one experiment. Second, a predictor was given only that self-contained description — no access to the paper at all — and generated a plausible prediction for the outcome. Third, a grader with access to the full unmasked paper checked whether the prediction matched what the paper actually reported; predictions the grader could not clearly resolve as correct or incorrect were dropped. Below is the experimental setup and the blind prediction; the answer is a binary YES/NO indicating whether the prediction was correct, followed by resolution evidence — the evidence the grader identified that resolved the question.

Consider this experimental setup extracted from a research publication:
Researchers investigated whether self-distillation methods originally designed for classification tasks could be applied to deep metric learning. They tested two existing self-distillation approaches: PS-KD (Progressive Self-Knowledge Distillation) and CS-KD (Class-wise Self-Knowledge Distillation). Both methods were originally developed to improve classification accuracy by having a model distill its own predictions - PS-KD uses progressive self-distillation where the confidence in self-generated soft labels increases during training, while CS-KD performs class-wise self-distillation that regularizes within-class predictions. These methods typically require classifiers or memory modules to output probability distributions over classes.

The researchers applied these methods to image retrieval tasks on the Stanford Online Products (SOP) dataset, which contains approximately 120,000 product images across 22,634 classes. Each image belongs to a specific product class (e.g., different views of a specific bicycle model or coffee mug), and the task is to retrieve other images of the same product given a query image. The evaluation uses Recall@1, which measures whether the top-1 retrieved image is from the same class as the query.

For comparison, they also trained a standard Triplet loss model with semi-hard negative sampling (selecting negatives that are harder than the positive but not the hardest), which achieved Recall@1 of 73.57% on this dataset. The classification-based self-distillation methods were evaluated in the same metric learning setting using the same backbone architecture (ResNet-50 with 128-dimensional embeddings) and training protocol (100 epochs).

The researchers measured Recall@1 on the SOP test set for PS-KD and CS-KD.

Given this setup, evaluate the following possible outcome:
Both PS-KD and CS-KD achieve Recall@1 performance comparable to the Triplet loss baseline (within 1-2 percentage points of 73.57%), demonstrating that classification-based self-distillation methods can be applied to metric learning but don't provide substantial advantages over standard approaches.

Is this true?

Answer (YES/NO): NO